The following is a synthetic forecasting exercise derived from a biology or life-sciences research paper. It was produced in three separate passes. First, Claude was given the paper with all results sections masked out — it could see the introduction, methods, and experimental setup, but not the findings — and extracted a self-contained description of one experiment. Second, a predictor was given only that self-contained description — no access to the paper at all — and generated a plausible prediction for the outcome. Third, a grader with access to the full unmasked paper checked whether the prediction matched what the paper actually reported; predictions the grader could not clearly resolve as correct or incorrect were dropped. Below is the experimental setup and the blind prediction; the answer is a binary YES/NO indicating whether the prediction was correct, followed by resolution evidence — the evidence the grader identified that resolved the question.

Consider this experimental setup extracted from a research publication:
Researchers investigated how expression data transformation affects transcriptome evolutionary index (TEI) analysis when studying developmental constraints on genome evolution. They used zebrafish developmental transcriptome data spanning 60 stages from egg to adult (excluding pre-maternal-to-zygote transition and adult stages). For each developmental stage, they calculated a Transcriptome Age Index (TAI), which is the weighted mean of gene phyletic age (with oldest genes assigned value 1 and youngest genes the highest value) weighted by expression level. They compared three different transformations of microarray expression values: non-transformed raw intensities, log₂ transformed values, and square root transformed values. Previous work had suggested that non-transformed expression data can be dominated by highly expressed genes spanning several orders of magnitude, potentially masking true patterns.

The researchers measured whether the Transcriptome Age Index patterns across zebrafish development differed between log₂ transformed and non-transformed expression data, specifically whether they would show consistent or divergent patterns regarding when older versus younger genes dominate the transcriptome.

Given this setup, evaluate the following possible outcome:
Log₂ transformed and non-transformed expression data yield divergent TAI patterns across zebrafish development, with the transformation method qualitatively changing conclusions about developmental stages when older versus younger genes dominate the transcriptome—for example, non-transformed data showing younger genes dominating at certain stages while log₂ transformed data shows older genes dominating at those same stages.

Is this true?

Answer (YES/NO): YES